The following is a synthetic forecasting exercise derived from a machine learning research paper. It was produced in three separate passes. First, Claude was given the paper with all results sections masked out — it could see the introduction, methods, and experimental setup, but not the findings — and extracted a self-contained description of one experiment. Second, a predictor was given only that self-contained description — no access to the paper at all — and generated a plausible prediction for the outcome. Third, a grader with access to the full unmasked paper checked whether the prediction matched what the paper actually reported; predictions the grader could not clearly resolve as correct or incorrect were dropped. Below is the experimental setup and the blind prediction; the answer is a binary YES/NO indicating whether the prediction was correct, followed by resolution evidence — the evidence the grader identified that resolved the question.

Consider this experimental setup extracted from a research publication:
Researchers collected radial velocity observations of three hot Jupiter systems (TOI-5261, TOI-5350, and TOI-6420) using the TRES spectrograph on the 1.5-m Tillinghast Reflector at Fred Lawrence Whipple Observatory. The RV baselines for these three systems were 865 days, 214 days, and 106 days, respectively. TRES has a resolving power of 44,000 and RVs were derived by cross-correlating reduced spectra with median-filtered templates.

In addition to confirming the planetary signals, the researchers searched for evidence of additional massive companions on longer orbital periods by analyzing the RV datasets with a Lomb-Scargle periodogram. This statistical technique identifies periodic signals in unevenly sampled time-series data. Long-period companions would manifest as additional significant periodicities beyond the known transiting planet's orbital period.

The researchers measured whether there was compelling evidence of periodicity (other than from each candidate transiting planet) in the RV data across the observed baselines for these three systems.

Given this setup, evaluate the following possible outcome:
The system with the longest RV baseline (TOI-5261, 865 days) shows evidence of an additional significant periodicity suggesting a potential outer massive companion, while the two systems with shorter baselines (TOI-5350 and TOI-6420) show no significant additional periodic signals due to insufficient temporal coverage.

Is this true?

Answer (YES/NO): NO